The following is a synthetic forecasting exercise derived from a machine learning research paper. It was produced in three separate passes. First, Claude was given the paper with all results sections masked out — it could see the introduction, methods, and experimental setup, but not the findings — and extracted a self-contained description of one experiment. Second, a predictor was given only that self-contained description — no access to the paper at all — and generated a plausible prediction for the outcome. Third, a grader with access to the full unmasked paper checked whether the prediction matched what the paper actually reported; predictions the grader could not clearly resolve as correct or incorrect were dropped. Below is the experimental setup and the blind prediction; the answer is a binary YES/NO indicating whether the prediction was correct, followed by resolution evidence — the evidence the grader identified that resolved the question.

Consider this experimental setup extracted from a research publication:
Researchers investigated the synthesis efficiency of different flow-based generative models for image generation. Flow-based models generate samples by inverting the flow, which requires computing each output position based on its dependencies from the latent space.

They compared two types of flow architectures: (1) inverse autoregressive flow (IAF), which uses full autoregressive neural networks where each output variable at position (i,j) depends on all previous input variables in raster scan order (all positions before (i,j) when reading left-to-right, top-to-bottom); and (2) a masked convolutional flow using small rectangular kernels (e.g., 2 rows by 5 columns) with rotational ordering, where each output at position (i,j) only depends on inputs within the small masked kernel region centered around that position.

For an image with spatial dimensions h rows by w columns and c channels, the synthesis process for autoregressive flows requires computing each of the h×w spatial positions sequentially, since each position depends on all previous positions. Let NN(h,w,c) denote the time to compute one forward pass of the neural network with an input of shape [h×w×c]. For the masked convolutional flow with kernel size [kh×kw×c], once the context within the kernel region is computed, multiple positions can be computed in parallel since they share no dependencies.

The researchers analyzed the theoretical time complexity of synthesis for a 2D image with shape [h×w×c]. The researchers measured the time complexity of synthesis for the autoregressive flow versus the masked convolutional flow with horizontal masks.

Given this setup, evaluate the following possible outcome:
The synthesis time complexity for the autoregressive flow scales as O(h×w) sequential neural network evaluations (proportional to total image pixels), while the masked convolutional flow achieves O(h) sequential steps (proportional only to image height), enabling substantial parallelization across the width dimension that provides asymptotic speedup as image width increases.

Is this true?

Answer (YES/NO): YES